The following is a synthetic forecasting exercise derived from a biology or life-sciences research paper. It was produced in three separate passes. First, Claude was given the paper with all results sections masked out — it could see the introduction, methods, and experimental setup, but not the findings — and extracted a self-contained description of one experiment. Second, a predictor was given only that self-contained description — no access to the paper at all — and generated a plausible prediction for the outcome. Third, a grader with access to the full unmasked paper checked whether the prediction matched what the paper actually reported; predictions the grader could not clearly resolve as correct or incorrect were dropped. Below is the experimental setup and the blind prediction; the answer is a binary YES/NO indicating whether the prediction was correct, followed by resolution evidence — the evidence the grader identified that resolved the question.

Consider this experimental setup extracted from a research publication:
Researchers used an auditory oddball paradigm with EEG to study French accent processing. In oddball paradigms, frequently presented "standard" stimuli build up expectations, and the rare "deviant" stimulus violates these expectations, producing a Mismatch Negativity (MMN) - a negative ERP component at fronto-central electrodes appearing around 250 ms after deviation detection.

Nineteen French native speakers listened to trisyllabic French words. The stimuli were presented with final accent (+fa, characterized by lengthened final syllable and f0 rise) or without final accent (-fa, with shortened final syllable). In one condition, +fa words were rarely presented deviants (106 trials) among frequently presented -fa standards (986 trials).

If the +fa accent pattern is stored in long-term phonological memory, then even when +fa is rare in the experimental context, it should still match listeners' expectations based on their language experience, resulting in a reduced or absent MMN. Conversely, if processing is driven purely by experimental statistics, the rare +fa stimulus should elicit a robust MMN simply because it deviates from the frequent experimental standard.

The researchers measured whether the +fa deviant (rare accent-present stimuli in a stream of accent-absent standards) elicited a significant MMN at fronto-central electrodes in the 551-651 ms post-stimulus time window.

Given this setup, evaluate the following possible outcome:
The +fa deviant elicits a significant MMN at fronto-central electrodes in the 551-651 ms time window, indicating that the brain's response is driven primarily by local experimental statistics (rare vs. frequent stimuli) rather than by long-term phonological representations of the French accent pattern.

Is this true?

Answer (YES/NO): NO